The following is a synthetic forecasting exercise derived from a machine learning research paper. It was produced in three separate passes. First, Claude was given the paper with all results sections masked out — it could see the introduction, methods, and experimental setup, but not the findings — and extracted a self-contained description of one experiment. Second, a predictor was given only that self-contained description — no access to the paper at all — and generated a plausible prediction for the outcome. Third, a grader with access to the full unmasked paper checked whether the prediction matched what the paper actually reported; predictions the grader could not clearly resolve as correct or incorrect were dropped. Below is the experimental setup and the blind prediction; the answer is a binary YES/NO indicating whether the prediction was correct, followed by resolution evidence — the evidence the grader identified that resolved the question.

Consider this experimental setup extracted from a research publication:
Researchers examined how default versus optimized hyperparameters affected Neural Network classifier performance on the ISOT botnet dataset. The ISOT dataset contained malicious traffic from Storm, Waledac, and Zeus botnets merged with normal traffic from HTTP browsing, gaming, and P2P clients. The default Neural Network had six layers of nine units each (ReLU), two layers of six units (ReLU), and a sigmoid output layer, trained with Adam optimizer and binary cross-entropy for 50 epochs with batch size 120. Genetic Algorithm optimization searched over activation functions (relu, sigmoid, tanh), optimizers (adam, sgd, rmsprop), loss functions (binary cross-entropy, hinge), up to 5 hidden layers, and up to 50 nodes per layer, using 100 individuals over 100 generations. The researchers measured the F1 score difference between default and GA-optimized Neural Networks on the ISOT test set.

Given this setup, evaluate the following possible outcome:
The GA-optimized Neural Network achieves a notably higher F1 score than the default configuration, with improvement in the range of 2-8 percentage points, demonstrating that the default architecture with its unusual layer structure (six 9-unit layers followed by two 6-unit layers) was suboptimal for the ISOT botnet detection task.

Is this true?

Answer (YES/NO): NO